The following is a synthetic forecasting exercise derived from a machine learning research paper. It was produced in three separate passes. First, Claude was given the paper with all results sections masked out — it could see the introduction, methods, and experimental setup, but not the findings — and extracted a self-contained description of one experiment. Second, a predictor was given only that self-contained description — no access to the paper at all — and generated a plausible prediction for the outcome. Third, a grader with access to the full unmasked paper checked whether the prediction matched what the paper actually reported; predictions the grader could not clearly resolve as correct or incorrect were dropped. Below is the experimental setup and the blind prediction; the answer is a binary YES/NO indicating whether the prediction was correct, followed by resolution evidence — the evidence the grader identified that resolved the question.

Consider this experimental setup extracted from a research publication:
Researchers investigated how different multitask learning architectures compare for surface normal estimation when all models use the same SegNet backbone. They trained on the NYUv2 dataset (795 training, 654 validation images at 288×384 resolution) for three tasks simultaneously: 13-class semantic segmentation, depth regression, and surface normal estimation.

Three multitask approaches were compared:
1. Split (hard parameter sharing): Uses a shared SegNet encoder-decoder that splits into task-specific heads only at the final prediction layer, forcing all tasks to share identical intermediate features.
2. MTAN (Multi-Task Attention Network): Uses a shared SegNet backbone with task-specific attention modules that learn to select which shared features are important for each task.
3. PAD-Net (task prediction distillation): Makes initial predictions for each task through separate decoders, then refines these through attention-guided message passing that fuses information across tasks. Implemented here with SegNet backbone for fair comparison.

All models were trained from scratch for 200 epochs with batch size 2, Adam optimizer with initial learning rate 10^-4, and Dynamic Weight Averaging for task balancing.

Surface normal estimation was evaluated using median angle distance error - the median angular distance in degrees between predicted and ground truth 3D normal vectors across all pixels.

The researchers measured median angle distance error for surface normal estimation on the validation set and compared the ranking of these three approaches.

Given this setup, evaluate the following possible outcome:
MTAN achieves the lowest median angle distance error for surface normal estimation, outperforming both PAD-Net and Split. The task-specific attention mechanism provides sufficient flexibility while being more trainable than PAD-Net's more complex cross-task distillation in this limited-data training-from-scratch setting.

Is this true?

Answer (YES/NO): YES